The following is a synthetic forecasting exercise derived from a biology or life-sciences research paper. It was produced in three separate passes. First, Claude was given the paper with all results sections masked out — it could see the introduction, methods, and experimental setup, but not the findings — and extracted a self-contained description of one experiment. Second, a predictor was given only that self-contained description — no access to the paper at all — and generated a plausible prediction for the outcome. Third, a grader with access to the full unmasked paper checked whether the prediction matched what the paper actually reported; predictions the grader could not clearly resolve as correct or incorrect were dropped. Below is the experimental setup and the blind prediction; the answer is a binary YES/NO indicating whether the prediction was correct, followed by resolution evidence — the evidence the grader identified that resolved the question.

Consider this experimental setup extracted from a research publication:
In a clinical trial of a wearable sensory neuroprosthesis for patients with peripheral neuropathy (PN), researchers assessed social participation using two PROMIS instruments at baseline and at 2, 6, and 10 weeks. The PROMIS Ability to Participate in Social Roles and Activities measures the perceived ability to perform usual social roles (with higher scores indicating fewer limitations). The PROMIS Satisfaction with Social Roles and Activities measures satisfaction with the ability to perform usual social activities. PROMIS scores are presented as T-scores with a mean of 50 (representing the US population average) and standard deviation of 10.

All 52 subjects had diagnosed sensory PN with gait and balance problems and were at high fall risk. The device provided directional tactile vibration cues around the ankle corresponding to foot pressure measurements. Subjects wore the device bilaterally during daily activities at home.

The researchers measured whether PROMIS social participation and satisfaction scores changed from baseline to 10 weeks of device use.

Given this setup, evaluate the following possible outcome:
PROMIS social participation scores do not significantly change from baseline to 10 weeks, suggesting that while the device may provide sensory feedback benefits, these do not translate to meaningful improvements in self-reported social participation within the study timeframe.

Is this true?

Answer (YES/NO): YES